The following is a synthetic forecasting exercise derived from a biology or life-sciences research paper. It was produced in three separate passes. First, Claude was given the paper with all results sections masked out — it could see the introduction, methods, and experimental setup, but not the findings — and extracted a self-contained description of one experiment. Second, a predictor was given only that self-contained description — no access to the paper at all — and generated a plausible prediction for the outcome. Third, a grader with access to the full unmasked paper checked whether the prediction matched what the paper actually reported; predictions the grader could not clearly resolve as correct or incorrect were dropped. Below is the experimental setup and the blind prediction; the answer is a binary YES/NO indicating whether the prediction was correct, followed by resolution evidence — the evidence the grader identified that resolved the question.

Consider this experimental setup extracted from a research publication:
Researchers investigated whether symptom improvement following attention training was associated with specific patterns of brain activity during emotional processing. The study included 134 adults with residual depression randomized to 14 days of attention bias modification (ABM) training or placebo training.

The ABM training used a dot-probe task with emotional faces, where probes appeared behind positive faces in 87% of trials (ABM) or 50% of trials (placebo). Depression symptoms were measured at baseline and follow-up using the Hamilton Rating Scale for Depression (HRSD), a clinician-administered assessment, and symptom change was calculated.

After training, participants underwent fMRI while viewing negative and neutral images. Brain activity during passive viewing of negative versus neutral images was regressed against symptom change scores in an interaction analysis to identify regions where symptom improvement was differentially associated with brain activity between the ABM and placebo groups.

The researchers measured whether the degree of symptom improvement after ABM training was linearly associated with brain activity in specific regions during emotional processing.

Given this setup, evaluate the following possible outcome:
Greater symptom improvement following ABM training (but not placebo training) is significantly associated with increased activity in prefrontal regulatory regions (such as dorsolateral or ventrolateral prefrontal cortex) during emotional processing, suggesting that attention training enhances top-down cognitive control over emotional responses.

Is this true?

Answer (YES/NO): NO